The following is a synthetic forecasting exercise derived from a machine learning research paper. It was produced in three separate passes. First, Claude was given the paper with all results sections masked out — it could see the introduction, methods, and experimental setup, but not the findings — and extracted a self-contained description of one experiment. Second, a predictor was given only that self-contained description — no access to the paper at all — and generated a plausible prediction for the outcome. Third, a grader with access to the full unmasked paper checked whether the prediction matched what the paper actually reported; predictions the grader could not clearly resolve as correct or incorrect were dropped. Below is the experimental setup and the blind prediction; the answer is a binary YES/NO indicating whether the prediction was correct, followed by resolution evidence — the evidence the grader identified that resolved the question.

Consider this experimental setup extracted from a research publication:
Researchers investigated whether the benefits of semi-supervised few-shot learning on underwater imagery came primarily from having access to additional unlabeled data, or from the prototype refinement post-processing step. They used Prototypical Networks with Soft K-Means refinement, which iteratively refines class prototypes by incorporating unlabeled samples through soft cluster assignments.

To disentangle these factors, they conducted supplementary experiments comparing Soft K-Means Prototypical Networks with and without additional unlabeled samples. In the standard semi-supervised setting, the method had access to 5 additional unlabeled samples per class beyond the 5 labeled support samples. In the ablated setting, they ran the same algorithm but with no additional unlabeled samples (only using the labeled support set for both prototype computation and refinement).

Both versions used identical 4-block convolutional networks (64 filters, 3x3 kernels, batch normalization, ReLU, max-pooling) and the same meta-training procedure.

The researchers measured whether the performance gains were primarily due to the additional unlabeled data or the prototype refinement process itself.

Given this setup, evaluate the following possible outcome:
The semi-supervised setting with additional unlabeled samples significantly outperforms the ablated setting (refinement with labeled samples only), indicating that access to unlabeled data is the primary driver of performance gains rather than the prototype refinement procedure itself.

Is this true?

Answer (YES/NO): NO